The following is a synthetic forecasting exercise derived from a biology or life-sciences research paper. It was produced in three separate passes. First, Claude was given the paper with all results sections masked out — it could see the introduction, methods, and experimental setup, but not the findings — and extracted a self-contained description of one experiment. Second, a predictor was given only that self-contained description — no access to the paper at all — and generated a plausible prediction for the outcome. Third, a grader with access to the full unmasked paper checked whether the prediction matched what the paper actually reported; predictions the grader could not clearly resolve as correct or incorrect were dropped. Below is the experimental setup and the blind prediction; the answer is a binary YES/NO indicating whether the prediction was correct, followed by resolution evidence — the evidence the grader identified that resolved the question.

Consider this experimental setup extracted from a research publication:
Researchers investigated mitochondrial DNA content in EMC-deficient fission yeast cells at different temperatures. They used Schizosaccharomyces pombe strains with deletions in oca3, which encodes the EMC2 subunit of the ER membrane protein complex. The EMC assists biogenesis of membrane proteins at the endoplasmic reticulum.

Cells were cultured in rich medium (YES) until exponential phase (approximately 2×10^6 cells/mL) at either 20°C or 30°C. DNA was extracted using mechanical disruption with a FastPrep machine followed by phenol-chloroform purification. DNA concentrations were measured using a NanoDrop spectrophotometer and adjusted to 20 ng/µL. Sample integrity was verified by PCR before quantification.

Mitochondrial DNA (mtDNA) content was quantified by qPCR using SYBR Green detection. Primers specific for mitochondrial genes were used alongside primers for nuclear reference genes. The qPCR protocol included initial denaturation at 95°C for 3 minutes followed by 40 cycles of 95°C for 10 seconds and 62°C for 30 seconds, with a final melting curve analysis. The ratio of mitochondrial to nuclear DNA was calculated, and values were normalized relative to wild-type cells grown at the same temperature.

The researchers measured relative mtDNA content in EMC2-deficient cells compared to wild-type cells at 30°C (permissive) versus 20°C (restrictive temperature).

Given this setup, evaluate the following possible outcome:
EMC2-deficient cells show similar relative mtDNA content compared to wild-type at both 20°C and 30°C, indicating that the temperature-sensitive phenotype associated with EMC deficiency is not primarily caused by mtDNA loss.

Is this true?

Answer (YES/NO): NO